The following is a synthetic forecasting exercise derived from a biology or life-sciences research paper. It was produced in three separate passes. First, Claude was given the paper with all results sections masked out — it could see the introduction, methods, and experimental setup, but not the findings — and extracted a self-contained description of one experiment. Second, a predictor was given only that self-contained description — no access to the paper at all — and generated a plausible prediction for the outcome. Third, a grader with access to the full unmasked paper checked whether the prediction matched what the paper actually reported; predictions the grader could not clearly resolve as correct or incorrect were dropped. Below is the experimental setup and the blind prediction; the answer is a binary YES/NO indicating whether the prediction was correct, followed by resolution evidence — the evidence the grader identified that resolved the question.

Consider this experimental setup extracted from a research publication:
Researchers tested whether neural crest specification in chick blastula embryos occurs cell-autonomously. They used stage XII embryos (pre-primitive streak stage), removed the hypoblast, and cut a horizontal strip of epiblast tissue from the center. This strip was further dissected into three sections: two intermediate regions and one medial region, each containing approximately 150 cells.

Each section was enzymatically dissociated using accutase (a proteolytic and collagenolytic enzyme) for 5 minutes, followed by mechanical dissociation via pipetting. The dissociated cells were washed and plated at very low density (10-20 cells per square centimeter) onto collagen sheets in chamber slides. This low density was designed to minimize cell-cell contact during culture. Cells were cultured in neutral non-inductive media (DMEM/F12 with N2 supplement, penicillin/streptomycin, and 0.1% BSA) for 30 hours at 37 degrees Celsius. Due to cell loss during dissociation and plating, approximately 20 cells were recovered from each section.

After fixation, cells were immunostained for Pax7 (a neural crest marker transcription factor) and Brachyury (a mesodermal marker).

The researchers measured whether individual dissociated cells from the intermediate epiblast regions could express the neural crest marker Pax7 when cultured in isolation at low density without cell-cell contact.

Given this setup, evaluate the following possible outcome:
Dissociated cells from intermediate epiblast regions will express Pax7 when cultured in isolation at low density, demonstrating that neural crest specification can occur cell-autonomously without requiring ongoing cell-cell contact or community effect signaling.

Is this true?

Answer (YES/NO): YES